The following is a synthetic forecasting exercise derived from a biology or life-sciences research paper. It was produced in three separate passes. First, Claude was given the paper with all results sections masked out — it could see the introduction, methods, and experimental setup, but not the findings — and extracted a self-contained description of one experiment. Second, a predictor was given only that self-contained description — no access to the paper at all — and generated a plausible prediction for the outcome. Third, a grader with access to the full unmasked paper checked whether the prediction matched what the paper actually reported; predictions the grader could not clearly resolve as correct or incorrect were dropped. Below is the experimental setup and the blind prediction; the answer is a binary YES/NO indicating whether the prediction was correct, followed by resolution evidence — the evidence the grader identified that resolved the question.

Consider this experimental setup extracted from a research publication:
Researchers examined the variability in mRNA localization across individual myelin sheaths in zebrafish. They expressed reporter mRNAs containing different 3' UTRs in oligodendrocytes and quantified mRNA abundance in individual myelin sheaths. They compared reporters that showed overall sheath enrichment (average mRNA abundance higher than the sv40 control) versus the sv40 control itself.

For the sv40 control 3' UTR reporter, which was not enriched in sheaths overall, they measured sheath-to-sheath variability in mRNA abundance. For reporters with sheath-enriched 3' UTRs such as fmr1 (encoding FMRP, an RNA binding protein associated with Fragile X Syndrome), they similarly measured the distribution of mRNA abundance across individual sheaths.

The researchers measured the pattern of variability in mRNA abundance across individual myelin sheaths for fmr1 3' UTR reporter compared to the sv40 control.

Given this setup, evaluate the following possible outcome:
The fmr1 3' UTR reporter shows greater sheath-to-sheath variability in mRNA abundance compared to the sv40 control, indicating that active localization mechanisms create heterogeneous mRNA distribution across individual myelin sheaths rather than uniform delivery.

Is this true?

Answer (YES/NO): YES